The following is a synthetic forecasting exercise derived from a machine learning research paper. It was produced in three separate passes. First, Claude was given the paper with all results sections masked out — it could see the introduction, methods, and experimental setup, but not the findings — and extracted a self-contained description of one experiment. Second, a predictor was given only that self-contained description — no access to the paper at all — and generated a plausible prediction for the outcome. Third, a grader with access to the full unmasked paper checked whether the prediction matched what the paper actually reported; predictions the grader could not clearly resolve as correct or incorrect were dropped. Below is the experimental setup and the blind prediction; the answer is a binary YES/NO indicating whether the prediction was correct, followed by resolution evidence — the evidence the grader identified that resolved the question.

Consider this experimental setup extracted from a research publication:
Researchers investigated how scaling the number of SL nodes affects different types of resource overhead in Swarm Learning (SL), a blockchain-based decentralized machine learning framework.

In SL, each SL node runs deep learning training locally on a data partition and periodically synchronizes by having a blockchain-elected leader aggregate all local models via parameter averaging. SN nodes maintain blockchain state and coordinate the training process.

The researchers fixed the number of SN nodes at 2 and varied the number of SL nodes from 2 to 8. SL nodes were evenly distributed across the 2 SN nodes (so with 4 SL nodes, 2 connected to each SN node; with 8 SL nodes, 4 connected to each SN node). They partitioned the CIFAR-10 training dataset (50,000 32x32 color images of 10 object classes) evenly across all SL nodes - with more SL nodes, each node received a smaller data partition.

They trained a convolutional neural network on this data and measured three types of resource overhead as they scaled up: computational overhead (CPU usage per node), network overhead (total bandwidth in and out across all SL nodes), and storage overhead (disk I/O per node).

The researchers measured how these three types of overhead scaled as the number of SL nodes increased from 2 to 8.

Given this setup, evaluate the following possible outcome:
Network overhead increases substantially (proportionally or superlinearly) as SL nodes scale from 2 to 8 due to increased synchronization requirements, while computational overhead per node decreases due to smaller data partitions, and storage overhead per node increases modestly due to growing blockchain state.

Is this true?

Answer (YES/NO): NO